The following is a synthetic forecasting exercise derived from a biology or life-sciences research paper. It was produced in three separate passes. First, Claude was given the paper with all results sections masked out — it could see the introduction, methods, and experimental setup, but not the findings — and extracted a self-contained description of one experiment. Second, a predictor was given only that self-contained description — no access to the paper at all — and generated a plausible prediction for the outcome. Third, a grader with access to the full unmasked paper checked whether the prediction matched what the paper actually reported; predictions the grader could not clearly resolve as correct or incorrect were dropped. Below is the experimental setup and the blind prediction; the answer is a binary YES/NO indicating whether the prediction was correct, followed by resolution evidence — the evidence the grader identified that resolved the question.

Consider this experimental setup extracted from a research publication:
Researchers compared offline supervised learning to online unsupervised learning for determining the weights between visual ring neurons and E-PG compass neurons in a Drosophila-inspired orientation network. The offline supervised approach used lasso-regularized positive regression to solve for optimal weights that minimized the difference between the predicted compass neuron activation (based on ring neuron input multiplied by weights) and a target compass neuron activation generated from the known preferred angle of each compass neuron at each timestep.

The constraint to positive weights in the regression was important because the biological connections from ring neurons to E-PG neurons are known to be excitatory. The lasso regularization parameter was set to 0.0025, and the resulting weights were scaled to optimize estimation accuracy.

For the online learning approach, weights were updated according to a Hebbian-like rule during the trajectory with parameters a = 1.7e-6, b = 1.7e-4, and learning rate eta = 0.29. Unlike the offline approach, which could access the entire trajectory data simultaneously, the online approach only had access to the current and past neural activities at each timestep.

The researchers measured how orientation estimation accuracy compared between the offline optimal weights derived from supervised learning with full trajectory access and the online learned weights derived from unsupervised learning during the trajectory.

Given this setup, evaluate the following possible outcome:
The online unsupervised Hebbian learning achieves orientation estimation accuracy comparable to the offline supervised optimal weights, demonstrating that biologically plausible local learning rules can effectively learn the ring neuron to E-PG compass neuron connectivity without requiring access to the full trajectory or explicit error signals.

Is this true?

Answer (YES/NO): NO